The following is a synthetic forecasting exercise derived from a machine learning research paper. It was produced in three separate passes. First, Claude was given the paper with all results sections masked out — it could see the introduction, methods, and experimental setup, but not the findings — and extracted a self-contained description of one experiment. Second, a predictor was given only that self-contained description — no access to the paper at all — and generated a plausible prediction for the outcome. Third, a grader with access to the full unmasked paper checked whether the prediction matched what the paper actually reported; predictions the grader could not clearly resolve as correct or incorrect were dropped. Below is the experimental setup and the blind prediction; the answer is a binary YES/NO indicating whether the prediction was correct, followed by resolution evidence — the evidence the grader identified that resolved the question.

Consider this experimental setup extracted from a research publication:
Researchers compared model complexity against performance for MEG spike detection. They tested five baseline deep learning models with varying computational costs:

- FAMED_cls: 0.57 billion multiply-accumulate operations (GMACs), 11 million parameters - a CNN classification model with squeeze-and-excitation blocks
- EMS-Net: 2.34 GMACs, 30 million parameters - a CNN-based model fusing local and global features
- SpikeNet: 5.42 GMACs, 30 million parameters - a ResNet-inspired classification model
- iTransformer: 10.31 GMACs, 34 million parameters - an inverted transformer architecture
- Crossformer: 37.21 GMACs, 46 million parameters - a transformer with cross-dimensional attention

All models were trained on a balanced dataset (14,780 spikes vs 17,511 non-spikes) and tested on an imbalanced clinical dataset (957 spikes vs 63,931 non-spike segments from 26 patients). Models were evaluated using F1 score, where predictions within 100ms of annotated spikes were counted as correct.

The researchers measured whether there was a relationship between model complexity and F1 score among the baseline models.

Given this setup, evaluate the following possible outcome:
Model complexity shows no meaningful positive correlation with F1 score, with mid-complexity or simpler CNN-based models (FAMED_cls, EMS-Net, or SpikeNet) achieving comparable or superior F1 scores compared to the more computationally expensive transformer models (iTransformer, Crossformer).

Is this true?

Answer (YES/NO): NO